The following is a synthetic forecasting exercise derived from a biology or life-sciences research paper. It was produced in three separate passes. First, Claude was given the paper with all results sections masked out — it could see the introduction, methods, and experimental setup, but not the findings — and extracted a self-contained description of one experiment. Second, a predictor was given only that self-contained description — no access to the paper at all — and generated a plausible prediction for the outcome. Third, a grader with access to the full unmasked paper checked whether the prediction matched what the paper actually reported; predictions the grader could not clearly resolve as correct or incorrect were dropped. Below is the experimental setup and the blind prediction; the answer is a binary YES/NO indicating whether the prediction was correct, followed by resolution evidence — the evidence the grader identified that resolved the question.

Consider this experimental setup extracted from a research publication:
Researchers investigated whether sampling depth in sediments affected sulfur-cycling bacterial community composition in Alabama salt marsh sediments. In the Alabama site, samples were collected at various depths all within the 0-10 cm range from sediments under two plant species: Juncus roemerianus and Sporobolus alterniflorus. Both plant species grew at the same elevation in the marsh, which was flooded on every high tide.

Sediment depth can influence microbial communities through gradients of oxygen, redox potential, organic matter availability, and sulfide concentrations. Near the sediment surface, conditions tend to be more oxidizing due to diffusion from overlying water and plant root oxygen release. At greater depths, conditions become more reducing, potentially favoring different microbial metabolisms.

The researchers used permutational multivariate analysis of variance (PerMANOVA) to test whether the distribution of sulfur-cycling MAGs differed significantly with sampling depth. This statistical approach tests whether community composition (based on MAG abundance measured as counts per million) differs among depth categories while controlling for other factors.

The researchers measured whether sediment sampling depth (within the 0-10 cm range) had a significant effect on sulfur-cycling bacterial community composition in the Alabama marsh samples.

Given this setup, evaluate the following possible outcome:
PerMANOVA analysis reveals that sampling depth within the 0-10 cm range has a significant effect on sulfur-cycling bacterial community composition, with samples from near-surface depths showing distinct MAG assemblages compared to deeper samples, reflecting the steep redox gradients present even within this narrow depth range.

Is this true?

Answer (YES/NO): YES